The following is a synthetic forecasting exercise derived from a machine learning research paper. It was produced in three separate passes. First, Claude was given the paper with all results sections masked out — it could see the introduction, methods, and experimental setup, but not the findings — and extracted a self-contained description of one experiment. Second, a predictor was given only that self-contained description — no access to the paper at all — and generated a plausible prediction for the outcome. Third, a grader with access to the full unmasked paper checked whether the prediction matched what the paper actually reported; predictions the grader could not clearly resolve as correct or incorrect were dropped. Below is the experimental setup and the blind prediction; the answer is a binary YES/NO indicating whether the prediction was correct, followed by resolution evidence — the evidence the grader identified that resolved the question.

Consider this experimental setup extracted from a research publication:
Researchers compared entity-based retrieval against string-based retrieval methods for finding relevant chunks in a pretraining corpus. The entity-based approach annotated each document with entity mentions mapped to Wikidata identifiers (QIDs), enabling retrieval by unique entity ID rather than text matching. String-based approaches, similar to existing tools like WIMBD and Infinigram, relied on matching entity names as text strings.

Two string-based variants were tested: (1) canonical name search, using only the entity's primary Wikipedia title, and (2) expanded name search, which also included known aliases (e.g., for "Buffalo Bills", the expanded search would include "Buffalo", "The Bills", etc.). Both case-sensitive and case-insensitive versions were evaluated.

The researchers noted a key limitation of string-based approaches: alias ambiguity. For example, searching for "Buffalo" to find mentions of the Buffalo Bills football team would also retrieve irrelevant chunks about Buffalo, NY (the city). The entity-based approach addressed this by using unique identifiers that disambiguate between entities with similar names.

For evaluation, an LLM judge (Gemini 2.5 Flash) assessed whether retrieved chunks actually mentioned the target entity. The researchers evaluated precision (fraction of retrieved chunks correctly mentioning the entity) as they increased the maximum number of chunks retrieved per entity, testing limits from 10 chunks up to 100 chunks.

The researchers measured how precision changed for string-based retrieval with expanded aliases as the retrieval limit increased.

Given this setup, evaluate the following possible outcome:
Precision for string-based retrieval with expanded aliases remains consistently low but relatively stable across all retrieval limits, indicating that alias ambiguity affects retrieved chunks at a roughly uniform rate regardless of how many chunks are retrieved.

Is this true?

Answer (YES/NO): NO